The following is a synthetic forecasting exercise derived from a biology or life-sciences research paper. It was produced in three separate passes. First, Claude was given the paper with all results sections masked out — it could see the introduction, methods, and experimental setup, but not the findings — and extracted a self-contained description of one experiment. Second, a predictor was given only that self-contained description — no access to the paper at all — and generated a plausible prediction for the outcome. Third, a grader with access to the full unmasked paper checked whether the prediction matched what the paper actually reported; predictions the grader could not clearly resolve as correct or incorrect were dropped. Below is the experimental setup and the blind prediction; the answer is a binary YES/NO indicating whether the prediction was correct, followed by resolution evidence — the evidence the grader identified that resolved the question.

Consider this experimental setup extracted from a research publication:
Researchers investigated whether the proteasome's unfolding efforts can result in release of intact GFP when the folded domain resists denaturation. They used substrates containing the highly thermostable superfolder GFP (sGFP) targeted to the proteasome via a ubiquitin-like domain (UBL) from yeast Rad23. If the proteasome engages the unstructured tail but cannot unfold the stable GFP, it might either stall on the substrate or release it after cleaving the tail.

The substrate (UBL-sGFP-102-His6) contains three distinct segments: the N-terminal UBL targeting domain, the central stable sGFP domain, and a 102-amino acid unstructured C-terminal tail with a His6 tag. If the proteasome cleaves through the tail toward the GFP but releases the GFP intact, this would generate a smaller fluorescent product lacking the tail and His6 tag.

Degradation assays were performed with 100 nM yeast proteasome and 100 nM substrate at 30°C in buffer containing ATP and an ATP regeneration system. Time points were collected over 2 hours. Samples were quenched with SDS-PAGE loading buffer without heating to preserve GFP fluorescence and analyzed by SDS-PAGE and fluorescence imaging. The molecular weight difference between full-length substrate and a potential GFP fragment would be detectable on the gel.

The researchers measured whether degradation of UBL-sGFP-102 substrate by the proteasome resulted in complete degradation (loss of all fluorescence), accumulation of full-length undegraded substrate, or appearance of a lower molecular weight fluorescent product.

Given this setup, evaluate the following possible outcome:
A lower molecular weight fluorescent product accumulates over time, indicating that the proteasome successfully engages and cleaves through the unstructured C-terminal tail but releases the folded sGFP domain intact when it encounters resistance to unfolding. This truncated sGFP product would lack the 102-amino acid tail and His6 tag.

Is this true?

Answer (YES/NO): NO